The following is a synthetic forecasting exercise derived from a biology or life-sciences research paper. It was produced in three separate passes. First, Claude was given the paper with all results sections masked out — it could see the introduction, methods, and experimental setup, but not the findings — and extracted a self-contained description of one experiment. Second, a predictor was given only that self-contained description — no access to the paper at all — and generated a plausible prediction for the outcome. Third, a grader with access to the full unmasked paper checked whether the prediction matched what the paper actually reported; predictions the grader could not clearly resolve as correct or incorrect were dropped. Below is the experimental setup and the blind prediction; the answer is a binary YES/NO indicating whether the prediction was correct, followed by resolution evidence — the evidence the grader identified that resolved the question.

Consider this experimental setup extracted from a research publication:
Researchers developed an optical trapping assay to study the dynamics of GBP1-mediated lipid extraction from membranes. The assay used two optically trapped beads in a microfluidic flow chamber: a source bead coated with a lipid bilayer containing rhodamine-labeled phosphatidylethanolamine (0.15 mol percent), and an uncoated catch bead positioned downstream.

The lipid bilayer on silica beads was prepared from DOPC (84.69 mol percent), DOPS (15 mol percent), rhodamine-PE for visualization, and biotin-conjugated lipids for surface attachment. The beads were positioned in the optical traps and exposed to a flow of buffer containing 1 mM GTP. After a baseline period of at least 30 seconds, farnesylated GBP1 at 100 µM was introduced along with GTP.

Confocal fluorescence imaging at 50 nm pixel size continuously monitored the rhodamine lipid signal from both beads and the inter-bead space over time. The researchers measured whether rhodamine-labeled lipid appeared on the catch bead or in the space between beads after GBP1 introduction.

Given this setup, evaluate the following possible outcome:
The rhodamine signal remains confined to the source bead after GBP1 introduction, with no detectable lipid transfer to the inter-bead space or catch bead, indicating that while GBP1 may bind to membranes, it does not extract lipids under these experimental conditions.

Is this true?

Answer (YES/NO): NO